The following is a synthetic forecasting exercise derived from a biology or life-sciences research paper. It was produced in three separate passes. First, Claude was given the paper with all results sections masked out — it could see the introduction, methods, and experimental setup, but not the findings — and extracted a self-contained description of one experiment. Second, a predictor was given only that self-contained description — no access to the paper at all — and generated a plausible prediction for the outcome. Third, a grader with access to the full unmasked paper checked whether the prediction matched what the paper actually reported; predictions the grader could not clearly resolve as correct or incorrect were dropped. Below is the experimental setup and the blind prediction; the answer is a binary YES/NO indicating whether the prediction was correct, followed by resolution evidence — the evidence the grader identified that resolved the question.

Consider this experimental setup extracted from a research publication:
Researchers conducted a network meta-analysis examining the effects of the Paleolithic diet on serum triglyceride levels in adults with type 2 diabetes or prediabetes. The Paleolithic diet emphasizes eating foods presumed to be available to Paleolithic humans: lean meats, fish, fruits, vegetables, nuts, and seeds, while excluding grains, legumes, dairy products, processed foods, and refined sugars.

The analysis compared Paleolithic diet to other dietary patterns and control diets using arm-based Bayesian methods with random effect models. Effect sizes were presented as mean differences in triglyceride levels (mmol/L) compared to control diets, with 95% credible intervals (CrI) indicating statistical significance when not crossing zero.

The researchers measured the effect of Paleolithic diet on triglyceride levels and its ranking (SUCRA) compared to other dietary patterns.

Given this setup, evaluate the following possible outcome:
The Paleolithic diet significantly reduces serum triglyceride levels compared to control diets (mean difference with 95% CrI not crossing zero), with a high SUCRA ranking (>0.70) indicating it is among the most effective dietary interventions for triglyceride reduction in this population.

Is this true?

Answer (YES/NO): NO